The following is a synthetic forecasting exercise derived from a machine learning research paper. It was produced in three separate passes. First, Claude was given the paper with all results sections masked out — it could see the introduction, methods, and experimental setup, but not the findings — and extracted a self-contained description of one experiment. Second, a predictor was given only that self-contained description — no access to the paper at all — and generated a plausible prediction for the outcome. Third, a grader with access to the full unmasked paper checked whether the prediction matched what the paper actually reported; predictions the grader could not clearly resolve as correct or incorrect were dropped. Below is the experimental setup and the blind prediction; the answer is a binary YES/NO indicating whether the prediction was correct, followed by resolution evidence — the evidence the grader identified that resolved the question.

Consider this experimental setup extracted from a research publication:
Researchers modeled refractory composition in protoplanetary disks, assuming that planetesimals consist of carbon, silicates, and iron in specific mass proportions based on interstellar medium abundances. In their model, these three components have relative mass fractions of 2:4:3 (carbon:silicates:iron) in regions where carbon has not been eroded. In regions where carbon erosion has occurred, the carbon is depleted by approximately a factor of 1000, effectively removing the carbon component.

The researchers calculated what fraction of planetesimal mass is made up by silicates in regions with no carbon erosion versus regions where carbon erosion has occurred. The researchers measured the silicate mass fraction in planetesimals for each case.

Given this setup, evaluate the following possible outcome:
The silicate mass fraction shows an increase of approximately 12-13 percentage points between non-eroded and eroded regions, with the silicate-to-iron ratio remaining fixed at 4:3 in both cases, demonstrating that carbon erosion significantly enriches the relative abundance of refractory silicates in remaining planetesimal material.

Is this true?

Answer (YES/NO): YES